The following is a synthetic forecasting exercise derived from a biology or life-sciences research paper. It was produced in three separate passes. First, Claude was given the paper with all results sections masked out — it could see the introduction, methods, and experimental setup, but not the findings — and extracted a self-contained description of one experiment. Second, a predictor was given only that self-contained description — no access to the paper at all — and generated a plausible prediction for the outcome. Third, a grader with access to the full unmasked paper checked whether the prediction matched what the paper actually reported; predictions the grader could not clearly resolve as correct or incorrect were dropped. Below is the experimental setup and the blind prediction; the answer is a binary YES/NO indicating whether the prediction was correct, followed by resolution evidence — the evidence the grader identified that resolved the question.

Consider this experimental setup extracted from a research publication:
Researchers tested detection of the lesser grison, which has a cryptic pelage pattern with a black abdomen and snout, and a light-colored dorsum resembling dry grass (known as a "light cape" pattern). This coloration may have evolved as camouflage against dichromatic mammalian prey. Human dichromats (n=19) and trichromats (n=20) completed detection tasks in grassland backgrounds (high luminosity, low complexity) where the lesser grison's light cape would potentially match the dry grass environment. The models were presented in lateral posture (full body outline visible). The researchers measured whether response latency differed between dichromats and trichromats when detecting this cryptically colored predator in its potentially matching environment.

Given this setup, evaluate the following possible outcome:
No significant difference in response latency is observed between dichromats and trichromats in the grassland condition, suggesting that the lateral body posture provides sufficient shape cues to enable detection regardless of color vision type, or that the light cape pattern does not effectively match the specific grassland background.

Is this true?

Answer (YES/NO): YES